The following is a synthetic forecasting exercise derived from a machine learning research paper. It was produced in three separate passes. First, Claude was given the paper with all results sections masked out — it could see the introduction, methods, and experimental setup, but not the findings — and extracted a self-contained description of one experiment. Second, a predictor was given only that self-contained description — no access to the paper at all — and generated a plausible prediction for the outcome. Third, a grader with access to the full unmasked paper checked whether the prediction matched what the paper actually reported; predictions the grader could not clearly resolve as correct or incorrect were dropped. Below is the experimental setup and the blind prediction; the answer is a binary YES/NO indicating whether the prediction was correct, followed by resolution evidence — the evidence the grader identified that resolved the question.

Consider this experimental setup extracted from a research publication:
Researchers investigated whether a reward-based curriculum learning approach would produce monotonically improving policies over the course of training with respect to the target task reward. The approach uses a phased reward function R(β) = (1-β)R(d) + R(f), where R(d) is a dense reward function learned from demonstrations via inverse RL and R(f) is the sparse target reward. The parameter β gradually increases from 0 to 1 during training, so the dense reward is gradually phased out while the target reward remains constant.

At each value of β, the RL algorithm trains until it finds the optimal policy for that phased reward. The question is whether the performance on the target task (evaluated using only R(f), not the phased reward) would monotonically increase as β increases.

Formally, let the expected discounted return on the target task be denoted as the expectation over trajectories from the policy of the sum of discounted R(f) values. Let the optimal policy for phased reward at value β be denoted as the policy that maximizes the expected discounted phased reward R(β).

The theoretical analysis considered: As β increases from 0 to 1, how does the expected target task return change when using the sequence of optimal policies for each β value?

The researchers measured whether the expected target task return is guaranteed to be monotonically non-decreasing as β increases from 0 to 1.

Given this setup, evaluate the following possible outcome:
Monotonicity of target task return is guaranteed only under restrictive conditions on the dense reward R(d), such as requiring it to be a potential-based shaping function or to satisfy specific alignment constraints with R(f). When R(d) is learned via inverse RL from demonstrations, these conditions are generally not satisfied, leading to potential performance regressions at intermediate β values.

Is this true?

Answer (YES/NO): NO